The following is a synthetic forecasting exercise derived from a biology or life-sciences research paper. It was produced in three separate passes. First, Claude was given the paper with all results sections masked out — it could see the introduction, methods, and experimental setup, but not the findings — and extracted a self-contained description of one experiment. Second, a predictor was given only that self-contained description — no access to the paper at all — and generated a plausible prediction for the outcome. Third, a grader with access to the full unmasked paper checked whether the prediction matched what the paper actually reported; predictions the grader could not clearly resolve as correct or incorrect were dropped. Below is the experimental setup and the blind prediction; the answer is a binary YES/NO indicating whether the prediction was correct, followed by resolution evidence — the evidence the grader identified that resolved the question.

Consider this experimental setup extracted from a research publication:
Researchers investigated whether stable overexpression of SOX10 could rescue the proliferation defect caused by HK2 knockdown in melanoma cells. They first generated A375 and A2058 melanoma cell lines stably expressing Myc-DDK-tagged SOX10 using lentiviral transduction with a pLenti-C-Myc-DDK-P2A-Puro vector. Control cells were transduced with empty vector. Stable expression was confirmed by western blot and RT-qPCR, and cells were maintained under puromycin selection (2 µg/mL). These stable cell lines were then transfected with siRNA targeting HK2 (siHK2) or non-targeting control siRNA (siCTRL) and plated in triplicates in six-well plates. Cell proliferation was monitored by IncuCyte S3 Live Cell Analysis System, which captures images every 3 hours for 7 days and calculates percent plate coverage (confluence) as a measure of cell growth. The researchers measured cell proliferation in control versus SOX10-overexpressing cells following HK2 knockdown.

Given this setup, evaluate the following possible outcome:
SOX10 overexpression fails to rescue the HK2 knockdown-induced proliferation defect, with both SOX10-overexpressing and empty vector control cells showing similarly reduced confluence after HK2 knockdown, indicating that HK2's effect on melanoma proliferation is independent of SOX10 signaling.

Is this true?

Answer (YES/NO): NO